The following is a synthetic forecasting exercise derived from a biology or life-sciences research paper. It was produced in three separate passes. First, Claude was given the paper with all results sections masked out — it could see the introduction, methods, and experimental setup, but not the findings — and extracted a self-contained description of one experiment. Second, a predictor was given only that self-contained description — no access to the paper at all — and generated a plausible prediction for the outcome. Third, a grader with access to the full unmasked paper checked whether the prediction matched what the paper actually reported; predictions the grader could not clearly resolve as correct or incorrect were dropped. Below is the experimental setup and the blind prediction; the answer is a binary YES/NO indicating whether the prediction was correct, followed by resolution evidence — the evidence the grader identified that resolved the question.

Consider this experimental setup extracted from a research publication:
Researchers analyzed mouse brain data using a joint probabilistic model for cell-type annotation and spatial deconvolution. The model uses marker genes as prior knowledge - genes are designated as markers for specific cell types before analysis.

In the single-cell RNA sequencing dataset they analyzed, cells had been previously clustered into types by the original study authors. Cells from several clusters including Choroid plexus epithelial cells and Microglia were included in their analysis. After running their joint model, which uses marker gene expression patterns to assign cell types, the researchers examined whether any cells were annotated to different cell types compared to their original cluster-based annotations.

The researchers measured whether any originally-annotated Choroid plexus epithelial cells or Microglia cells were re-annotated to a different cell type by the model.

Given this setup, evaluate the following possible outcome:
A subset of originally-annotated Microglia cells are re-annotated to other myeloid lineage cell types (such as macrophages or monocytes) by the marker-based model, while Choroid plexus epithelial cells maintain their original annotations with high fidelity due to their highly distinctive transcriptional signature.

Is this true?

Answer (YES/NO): NO